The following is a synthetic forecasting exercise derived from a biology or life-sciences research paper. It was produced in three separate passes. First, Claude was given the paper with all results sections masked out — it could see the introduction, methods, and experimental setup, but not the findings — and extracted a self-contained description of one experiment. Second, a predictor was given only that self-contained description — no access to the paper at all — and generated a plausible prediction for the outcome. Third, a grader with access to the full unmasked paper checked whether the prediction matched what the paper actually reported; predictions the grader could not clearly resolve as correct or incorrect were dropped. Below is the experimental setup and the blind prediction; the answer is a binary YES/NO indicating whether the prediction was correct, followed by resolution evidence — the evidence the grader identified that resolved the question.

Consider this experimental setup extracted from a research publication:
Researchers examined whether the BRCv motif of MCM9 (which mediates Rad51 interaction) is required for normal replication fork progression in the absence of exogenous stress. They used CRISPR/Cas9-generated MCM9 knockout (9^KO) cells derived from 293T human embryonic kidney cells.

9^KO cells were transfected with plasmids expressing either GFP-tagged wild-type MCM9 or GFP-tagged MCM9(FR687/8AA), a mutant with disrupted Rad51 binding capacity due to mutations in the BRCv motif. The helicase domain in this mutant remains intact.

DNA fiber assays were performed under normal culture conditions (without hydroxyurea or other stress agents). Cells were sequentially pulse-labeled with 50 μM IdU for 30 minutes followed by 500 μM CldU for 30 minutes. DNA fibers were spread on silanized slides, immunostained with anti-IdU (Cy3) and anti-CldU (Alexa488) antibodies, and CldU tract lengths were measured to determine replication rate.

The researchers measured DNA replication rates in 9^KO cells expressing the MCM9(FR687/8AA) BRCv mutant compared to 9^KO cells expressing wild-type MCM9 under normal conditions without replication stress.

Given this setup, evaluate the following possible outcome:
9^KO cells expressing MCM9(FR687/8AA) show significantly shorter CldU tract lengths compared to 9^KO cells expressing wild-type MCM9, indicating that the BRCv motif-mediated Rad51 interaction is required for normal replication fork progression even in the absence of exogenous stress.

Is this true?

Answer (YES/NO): NO